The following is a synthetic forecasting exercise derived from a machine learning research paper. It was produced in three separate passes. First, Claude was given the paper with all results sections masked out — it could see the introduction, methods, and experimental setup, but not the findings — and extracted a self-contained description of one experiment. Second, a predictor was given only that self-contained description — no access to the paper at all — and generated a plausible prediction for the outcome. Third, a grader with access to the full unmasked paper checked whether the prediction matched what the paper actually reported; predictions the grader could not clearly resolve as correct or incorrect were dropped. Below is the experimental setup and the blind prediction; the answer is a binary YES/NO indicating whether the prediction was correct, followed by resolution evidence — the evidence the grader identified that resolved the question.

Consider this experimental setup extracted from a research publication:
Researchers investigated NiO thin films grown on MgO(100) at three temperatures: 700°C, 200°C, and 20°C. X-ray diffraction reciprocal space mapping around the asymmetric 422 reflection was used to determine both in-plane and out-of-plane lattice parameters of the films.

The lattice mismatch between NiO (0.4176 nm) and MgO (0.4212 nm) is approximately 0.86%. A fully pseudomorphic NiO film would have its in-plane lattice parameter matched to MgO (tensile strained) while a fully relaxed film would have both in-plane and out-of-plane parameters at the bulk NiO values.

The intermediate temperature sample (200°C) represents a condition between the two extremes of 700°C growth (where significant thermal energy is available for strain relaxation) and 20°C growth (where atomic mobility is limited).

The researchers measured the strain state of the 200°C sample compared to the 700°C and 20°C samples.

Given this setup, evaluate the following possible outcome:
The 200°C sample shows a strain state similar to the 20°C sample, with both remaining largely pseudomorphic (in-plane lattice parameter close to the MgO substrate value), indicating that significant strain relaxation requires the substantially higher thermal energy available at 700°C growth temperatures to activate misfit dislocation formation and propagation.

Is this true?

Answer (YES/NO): NO